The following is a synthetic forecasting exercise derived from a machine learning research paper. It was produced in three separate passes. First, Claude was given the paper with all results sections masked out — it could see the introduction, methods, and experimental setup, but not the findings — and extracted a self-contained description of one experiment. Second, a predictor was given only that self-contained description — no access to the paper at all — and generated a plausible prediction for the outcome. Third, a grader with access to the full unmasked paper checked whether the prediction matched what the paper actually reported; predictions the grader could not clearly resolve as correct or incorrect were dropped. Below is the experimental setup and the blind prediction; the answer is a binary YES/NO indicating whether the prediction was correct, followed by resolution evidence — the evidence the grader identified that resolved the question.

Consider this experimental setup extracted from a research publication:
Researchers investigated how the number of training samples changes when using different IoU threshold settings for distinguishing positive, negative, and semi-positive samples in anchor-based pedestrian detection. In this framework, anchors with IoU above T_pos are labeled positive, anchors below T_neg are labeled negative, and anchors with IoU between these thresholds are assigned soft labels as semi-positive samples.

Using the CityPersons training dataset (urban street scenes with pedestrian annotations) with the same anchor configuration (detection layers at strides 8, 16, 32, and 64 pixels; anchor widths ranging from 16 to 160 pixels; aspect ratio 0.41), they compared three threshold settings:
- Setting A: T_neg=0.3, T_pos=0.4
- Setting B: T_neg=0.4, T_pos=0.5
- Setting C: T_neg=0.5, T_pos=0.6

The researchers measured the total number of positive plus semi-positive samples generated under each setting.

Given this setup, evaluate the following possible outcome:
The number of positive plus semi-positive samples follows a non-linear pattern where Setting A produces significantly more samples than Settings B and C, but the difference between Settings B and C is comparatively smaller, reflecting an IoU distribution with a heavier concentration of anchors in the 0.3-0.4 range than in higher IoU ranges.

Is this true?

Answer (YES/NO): YES